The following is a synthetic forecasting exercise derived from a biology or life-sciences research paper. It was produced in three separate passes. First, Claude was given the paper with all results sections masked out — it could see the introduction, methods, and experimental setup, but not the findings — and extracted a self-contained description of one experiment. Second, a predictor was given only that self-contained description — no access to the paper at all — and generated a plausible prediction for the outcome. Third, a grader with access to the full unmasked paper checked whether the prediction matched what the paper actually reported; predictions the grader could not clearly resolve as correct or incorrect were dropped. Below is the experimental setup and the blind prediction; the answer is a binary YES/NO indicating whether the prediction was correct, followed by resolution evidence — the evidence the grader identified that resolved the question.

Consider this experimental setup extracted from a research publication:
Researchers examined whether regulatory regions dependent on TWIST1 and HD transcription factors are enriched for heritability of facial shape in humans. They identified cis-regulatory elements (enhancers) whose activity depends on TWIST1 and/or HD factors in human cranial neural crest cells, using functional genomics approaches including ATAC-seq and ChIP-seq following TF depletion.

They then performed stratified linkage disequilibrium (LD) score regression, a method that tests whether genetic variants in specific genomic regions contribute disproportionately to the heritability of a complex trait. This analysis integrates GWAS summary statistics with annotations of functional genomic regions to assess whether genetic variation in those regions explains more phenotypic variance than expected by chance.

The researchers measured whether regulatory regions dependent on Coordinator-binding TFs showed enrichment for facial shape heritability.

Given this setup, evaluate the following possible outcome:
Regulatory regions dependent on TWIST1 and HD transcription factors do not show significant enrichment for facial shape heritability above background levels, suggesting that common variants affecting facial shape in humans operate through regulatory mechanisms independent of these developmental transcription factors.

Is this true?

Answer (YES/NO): NO